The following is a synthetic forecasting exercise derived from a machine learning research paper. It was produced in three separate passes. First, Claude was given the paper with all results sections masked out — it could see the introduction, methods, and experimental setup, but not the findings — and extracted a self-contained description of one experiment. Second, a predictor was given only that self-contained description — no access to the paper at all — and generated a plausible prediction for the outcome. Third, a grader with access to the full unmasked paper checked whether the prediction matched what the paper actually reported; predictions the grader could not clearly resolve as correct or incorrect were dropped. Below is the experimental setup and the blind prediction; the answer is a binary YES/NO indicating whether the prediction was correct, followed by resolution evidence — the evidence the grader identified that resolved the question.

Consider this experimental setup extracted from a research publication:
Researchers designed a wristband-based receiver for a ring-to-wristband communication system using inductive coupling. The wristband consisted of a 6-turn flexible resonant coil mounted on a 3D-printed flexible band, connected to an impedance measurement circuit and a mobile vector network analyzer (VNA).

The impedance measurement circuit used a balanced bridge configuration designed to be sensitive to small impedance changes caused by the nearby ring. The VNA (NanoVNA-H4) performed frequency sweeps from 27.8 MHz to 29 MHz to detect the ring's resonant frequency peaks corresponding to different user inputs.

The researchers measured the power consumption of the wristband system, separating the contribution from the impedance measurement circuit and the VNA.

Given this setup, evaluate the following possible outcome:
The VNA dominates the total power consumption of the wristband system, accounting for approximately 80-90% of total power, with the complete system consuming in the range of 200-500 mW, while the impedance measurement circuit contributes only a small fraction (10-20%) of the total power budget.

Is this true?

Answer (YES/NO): NO